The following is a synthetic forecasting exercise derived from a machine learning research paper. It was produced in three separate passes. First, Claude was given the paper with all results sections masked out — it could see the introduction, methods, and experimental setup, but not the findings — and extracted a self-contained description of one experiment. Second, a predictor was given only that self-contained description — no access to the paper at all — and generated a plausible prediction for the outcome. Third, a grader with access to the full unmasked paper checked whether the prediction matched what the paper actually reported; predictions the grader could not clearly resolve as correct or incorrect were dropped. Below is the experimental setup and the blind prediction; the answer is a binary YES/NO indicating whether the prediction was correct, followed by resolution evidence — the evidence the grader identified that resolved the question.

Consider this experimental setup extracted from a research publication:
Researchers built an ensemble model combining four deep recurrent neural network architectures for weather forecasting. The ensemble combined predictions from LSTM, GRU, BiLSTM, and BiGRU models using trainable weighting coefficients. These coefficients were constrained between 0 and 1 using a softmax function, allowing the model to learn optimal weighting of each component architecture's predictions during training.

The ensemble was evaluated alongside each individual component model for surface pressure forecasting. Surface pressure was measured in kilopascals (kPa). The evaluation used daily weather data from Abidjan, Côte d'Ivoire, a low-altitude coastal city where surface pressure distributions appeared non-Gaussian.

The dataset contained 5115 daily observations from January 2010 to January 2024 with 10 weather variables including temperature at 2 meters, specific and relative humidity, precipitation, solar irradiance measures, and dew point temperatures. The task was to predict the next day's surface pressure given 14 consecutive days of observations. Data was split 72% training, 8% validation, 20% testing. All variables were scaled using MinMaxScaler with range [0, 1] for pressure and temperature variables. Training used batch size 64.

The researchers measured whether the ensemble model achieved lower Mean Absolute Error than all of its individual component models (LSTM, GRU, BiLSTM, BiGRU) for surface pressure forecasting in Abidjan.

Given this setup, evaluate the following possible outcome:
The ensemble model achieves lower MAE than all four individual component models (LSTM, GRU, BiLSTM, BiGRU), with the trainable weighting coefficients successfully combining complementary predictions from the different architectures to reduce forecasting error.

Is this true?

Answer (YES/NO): NO